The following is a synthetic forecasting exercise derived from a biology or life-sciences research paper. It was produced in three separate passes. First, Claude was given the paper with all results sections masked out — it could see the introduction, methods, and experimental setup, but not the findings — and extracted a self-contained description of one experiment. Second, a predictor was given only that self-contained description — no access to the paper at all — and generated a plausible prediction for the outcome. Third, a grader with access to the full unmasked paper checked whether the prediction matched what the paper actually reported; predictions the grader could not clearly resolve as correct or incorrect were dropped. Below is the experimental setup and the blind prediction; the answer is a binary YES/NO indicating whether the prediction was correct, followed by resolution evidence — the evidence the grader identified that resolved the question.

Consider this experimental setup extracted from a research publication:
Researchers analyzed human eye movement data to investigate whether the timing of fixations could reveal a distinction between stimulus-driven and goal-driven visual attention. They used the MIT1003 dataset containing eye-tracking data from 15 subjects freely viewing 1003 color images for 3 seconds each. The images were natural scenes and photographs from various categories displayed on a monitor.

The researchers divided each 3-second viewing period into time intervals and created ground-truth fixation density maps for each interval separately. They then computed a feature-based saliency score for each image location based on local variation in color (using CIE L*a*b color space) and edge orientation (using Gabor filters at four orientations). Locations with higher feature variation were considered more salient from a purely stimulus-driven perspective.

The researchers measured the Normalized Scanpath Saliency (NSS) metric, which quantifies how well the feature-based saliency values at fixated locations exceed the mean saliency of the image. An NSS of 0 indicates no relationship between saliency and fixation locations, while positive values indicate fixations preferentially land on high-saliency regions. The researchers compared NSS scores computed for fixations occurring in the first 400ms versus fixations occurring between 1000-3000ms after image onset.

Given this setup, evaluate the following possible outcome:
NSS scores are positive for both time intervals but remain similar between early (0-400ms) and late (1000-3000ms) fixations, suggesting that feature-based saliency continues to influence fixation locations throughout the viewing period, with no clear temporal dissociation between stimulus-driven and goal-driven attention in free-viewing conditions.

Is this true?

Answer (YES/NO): NO